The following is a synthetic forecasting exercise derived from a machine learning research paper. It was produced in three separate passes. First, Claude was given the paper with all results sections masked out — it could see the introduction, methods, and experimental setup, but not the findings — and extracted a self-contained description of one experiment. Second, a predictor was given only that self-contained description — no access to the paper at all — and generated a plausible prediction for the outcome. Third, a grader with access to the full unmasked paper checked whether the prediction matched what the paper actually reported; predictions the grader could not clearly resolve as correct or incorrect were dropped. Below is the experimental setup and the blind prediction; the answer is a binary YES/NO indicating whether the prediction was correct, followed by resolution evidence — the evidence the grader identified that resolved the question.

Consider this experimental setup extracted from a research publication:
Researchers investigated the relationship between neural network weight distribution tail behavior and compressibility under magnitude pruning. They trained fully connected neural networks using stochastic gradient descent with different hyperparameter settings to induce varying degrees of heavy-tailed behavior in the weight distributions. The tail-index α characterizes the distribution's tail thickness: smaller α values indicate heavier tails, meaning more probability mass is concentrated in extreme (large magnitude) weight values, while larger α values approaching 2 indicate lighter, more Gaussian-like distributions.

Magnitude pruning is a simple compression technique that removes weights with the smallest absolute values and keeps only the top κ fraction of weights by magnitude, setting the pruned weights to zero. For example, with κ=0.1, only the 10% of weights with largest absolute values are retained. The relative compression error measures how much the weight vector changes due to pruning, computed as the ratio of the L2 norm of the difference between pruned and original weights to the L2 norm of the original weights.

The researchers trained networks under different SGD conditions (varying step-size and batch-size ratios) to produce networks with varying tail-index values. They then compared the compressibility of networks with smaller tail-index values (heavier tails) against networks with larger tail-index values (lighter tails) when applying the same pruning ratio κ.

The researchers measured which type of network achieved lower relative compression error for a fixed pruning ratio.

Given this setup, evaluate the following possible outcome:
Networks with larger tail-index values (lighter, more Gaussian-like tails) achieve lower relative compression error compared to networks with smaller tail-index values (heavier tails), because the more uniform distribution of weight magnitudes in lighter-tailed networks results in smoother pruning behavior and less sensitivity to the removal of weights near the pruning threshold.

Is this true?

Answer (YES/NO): NO